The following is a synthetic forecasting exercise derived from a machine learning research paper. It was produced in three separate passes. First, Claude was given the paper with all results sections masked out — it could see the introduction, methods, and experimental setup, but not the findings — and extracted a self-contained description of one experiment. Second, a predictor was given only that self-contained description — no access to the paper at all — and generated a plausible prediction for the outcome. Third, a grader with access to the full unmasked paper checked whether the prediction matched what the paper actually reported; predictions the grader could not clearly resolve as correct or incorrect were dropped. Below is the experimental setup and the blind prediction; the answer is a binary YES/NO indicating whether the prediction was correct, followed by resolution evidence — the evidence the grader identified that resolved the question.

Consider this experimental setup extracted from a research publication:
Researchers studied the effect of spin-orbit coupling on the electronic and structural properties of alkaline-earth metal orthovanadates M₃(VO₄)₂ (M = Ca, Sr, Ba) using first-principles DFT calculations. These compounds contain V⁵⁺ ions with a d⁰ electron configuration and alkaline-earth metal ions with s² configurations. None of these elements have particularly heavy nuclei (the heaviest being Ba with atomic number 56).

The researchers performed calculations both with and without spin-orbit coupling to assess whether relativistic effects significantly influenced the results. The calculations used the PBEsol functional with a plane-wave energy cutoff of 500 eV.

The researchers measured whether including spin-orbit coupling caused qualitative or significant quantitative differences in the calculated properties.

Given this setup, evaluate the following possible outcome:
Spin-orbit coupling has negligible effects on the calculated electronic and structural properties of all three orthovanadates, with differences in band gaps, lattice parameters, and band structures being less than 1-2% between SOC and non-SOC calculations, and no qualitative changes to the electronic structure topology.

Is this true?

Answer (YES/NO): YES